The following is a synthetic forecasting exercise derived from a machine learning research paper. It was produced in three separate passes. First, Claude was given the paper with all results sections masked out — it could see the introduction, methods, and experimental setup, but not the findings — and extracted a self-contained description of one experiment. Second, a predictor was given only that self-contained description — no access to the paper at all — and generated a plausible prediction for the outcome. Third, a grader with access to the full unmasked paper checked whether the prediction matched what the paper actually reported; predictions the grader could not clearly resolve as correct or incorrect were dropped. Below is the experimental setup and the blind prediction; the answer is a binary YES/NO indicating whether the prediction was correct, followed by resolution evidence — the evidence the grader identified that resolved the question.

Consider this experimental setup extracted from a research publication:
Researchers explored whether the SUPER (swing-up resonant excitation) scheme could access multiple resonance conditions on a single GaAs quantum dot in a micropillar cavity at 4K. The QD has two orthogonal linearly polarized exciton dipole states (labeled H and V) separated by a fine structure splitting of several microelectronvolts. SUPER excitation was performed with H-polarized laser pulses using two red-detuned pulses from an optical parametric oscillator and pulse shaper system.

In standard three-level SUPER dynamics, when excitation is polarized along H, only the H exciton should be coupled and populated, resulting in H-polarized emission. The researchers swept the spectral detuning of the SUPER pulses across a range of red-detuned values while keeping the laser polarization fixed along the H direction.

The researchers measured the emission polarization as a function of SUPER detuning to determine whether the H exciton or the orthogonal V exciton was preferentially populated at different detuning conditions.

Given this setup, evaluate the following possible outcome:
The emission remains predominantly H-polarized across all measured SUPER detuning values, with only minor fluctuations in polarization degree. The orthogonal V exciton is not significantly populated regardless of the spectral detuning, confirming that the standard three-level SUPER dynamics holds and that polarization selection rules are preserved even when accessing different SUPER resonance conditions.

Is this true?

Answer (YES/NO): NO